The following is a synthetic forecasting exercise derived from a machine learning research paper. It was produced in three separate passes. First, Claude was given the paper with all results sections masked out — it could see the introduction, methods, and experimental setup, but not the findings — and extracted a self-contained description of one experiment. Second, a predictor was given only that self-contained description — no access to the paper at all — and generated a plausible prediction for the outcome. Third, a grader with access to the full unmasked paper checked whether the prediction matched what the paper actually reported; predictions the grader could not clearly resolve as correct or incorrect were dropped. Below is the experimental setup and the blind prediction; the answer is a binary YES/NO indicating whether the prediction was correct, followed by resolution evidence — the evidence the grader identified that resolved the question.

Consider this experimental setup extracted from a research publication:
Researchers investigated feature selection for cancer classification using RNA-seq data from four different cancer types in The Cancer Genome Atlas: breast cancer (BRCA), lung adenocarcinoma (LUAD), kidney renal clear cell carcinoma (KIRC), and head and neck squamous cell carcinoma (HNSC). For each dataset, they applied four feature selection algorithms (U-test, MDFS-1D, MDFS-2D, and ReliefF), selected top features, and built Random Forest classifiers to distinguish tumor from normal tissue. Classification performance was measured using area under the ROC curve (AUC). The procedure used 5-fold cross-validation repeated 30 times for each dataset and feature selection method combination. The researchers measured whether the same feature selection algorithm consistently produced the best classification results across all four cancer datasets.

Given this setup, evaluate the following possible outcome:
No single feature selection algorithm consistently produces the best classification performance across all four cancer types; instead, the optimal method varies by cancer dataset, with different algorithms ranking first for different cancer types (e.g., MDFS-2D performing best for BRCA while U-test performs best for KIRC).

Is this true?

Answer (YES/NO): NO